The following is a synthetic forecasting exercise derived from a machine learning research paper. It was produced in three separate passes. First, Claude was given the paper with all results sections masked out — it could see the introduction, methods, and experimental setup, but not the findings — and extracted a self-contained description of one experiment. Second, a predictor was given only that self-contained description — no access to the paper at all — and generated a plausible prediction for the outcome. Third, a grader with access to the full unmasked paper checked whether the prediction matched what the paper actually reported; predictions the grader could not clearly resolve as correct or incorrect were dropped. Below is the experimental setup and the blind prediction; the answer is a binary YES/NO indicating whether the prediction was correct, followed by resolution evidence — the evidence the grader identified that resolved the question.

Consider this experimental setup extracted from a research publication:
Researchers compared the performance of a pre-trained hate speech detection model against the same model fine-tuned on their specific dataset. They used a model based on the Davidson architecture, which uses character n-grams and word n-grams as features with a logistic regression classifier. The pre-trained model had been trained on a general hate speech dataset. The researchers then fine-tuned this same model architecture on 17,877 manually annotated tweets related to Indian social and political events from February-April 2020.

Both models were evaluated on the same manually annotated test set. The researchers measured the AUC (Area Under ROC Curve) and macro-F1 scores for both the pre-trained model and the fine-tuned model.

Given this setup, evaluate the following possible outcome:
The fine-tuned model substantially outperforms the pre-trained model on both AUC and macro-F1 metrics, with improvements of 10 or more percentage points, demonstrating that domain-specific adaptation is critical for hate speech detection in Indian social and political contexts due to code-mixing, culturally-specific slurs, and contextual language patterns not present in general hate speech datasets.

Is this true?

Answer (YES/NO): NO